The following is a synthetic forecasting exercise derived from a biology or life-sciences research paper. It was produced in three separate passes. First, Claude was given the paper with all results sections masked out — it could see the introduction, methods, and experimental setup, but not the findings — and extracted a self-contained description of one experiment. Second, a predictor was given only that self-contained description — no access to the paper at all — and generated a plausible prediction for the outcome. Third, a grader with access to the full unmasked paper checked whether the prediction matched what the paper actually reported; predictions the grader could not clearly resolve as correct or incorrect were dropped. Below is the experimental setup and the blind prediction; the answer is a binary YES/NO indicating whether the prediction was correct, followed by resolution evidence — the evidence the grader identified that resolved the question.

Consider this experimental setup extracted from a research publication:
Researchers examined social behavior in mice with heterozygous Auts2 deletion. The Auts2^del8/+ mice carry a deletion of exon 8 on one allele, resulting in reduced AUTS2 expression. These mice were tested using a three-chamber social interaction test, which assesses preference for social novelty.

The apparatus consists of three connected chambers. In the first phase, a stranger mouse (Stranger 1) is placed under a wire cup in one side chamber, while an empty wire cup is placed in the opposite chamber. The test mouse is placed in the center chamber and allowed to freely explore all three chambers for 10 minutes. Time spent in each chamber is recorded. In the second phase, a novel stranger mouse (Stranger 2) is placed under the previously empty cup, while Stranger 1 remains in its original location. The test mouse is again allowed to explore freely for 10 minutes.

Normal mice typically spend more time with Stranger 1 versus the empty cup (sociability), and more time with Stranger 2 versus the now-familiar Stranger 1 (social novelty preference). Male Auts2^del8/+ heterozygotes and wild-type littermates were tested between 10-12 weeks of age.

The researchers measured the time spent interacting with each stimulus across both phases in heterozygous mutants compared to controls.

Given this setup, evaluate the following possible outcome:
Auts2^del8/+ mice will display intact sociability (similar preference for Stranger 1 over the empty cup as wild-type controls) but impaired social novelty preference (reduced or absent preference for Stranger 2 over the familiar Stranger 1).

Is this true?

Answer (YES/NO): NO